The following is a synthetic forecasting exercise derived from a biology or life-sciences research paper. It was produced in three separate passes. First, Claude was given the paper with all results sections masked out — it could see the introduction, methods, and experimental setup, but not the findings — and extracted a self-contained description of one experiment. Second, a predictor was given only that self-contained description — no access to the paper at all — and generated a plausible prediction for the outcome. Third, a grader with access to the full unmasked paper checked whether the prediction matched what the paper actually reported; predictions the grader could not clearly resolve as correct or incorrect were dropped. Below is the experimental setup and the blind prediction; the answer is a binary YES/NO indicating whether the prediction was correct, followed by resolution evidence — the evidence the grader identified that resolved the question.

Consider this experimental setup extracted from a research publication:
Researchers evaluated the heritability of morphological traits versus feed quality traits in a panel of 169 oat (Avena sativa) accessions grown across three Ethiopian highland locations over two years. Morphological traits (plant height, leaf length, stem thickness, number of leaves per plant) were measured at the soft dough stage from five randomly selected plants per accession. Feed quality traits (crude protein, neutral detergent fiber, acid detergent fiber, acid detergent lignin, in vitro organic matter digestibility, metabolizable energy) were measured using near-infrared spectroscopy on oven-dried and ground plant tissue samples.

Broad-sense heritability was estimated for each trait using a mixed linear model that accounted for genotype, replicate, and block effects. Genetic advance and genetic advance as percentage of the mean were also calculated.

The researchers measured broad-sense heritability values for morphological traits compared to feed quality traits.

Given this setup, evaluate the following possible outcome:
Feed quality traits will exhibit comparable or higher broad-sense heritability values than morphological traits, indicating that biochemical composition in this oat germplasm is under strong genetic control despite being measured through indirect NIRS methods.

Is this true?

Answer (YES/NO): NO